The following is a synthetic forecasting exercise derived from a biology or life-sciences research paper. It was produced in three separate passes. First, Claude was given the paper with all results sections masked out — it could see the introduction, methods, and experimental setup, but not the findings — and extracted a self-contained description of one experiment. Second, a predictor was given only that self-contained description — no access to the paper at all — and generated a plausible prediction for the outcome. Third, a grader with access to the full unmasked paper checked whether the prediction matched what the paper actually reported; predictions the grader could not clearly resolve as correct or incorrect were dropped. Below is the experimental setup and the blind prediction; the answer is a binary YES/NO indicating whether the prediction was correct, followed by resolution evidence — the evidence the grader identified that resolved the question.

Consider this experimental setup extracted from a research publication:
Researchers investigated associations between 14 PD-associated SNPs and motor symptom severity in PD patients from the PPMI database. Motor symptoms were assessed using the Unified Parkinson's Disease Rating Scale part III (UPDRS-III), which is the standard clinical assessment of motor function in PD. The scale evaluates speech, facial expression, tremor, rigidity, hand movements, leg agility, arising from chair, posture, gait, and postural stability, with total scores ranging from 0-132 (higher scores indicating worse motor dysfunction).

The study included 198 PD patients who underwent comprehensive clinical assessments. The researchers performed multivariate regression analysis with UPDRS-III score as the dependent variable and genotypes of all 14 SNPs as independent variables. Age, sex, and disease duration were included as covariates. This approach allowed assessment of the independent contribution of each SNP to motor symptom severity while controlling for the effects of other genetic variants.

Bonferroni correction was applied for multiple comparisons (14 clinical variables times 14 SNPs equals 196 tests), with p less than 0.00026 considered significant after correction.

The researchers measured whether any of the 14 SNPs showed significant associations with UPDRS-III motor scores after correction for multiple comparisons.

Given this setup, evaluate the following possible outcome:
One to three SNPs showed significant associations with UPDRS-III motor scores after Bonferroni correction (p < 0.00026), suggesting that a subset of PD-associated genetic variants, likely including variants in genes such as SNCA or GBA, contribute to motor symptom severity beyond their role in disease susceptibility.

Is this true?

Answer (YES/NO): NO